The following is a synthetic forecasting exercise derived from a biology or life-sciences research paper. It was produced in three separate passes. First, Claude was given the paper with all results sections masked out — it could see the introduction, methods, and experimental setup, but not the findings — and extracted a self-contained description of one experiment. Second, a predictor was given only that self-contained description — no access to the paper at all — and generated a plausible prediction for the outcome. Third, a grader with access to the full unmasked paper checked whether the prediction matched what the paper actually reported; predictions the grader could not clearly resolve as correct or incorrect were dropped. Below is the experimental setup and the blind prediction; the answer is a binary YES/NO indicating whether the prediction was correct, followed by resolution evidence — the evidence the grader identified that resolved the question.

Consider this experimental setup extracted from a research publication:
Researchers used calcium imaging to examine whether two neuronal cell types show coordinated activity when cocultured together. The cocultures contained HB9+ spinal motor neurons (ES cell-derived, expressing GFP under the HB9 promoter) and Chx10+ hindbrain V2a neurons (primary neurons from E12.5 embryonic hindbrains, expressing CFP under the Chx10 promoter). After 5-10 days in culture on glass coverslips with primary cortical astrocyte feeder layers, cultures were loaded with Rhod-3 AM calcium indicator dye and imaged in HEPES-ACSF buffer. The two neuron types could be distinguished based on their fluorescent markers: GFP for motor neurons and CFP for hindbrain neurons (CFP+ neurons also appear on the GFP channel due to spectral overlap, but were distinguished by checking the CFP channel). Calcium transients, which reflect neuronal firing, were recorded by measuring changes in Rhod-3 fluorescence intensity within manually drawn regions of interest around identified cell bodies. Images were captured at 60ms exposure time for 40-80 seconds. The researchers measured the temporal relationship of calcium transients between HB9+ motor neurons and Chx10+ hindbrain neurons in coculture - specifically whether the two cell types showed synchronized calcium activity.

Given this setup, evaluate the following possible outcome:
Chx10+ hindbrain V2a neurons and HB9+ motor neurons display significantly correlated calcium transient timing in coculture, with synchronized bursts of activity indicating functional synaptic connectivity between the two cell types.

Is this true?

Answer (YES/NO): YES